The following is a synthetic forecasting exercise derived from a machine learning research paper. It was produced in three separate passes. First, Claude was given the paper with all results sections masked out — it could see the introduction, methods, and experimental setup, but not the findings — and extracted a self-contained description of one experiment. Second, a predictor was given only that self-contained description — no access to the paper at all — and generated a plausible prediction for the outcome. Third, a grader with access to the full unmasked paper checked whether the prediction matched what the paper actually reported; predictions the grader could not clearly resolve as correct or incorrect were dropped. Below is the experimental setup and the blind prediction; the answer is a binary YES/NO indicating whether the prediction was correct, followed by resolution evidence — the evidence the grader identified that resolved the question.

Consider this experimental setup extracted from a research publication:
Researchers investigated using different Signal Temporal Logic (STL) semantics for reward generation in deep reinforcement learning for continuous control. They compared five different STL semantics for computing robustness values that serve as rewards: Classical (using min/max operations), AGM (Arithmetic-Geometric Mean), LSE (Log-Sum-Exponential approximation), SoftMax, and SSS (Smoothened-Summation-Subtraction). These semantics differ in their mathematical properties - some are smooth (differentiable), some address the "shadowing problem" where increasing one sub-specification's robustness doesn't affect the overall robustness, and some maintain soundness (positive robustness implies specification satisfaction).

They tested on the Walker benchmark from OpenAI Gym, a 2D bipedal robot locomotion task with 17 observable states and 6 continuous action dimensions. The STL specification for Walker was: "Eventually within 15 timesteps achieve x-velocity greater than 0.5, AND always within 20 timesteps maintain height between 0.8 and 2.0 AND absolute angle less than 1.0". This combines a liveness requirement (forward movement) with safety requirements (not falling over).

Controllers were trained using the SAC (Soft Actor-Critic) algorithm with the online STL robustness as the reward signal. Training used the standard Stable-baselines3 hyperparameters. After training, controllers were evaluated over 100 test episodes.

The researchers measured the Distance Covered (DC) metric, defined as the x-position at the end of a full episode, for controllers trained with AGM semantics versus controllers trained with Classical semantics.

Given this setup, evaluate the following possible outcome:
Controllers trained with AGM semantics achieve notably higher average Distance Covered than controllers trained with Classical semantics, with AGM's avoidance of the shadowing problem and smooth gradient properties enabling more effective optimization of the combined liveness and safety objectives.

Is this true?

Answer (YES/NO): NO